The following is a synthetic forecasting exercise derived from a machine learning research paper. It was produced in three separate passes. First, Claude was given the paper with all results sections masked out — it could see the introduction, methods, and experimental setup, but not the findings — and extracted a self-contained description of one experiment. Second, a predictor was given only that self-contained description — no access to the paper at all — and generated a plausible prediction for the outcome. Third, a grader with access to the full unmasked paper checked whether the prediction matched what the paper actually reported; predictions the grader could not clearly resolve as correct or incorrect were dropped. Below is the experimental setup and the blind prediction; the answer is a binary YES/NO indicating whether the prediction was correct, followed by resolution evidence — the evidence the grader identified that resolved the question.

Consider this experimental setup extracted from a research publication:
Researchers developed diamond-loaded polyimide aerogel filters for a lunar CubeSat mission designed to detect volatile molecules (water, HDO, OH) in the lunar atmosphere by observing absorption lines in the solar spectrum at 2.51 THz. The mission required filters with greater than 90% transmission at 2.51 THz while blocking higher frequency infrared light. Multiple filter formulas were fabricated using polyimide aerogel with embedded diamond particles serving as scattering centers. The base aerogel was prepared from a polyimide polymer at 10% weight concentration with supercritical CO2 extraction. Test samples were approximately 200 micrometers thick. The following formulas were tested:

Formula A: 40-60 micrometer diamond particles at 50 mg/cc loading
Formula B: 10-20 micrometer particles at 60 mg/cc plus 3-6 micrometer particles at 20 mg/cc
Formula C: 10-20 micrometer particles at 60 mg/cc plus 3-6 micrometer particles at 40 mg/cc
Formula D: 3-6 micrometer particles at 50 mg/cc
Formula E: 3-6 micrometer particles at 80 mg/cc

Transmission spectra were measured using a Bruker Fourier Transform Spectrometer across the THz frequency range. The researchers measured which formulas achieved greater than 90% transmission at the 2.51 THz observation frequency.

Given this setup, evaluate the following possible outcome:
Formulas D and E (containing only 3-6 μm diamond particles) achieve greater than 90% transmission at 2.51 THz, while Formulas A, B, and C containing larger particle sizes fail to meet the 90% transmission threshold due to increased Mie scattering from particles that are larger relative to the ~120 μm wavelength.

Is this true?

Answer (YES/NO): NO